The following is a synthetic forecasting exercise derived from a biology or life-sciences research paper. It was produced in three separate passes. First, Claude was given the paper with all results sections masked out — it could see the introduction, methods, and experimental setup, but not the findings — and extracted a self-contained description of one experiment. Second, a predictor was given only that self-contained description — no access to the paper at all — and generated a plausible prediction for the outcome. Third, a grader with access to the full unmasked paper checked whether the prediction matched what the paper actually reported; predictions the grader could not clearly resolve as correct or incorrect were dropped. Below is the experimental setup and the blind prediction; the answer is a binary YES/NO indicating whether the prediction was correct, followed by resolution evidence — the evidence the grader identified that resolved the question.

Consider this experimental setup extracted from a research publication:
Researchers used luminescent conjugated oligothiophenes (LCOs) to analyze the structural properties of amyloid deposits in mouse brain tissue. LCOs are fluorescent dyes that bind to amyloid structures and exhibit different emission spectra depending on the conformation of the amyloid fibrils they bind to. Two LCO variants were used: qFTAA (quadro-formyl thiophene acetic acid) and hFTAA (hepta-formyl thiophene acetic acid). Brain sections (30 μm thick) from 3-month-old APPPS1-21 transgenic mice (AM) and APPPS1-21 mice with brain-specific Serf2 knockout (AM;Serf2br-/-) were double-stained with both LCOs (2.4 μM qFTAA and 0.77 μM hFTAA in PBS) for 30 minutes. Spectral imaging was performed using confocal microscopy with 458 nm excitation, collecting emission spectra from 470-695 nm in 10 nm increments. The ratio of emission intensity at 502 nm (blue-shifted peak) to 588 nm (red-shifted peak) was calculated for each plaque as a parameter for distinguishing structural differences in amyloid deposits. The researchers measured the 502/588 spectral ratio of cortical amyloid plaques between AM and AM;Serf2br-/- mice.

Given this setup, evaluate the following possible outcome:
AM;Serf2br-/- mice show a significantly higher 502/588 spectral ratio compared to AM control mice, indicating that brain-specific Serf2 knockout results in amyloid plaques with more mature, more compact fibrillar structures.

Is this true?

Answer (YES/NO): YES